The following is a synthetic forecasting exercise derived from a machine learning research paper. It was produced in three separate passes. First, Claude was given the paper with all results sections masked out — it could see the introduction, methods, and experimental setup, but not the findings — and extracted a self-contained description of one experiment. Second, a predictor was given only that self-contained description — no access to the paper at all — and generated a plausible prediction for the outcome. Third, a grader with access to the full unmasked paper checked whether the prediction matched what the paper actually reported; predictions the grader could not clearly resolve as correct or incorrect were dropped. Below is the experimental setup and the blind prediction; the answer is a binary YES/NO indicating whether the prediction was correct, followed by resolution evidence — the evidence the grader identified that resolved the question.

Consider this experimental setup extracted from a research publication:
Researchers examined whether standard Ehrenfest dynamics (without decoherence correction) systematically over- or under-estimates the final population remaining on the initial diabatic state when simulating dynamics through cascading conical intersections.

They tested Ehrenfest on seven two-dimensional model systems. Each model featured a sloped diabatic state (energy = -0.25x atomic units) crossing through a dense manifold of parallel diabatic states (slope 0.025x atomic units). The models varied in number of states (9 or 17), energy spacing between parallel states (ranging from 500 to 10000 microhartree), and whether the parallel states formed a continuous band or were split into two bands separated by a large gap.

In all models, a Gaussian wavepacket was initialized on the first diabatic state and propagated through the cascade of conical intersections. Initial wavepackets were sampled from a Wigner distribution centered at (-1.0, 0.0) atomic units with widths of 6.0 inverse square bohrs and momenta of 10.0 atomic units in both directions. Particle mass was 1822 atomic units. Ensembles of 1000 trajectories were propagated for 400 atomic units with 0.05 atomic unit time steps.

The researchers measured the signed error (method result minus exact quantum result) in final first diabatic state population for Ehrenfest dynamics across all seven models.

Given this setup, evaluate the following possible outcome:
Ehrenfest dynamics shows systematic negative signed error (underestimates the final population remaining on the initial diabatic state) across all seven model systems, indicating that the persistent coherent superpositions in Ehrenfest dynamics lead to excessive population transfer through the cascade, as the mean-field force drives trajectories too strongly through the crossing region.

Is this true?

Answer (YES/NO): YES